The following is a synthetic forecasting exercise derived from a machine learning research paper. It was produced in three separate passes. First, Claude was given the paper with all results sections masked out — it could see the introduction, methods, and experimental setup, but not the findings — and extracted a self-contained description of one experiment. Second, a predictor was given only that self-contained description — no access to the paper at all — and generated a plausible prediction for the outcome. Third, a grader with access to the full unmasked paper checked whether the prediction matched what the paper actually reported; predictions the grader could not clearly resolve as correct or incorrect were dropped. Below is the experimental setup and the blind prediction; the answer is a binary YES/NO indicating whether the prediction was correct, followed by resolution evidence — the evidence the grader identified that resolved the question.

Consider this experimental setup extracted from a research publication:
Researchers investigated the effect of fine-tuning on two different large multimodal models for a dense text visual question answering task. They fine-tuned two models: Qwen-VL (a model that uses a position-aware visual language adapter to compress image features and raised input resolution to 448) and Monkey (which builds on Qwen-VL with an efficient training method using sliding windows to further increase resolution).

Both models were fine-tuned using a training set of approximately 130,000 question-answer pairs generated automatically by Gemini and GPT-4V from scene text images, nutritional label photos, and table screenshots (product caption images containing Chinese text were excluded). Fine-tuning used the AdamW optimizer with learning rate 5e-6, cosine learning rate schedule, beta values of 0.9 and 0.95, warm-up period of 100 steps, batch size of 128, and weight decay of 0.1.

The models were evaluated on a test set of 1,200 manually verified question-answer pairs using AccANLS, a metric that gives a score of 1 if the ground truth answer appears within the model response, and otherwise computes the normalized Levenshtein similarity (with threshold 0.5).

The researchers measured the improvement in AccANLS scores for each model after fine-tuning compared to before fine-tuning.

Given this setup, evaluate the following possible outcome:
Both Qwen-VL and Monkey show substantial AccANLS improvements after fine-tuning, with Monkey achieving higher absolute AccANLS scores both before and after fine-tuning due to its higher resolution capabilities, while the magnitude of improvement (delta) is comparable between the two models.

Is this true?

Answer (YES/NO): NO